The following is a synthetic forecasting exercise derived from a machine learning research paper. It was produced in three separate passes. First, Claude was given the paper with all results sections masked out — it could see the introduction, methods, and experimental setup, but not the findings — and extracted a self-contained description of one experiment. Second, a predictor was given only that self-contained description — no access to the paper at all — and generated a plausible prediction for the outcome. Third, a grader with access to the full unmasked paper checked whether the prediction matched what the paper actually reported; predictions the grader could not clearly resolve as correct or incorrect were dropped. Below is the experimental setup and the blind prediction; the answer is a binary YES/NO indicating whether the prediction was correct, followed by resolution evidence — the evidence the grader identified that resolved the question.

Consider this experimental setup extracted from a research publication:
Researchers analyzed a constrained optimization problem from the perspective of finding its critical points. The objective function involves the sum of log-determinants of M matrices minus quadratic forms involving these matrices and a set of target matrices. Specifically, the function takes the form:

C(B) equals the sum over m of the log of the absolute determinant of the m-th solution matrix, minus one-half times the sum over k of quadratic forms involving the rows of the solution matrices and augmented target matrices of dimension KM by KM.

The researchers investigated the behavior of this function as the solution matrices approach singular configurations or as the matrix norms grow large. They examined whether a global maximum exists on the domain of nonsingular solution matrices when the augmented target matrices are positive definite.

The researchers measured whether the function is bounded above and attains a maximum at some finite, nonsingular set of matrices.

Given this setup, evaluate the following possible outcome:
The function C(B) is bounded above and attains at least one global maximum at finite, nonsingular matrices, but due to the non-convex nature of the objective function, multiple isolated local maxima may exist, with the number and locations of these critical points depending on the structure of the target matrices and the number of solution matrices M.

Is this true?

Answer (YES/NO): NO